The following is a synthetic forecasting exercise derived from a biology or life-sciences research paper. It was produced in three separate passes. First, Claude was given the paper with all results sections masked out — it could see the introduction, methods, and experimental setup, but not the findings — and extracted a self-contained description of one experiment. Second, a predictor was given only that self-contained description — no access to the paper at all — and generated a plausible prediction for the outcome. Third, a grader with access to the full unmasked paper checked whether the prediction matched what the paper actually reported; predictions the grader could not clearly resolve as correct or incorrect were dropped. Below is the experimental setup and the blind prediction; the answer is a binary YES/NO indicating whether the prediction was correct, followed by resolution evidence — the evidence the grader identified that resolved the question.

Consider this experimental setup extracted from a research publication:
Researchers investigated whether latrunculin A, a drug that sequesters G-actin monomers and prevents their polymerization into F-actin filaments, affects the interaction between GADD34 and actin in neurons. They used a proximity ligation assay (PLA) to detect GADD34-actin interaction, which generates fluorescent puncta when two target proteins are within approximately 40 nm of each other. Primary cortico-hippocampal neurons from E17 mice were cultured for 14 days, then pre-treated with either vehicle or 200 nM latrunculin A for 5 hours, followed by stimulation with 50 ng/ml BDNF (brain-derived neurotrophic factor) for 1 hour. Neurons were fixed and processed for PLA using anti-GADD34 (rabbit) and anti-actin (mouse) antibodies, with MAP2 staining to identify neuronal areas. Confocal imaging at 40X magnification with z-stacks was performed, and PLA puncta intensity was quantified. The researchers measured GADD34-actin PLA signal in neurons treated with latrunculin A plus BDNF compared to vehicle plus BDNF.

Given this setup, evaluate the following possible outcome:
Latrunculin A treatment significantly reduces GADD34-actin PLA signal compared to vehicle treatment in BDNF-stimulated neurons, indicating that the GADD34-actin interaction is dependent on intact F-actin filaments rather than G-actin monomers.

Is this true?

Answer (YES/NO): NO